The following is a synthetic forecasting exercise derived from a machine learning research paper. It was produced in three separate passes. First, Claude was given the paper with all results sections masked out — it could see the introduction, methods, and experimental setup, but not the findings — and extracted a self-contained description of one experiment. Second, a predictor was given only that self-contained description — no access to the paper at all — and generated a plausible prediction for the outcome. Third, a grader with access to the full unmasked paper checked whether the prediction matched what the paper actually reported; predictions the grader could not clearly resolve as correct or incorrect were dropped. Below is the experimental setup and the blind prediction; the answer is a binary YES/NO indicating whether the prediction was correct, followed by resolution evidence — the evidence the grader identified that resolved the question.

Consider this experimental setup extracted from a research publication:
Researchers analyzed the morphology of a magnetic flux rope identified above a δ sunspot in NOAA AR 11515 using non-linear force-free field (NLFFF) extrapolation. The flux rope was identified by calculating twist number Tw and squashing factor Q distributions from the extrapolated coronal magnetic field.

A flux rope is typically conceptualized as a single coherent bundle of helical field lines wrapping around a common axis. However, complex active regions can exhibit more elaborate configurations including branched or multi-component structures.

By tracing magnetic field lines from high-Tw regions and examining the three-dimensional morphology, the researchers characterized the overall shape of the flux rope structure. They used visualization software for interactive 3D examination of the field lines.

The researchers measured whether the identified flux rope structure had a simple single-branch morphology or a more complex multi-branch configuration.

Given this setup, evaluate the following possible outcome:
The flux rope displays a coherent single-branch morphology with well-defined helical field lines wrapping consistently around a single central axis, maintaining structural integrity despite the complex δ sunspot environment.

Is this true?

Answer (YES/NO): NO